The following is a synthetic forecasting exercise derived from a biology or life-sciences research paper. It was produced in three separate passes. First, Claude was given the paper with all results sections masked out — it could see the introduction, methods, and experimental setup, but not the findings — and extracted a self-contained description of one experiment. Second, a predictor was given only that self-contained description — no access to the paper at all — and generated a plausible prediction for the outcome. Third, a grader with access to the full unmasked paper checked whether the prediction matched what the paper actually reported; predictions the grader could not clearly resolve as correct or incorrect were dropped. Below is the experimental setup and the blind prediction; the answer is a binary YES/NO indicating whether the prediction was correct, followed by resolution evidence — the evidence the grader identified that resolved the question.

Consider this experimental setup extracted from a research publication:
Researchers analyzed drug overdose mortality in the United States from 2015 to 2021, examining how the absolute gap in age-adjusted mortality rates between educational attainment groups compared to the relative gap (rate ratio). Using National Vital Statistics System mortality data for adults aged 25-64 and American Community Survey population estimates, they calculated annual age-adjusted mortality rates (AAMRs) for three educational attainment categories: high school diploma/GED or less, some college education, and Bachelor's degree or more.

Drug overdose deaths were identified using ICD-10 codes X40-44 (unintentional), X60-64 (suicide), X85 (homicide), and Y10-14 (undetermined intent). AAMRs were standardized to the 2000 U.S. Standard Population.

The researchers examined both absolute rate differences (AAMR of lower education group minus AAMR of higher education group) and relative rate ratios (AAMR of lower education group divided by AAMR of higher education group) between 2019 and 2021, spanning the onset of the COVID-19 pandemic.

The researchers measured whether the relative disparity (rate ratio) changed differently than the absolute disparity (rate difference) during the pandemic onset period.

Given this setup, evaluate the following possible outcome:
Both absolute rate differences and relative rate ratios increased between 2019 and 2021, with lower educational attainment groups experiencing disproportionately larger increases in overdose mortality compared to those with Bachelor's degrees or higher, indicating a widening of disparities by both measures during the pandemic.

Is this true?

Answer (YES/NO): YES